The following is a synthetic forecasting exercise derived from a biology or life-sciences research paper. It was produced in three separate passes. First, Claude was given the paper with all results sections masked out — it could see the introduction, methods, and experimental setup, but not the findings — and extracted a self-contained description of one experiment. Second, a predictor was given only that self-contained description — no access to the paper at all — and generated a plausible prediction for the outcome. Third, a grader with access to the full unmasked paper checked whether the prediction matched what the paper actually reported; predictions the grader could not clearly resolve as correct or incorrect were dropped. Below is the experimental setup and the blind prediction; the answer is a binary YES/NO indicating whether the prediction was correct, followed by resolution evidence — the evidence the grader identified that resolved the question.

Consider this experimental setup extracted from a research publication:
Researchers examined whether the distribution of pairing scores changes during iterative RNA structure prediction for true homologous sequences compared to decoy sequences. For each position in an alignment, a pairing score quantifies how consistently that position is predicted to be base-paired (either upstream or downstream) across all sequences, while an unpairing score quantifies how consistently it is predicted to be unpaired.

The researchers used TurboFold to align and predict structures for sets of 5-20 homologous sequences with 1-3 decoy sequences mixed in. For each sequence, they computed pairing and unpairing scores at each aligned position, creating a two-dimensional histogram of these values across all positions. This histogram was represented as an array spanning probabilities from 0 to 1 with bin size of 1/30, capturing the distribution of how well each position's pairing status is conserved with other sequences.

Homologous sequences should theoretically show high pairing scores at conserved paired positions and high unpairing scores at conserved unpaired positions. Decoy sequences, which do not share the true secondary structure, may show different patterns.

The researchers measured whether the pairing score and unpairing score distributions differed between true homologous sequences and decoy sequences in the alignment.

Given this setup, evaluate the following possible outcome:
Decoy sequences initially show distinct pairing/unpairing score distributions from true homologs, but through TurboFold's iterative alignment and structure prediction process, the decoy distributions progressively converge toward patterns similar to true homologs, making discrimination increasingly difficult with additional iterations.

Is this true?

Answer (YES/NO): NO